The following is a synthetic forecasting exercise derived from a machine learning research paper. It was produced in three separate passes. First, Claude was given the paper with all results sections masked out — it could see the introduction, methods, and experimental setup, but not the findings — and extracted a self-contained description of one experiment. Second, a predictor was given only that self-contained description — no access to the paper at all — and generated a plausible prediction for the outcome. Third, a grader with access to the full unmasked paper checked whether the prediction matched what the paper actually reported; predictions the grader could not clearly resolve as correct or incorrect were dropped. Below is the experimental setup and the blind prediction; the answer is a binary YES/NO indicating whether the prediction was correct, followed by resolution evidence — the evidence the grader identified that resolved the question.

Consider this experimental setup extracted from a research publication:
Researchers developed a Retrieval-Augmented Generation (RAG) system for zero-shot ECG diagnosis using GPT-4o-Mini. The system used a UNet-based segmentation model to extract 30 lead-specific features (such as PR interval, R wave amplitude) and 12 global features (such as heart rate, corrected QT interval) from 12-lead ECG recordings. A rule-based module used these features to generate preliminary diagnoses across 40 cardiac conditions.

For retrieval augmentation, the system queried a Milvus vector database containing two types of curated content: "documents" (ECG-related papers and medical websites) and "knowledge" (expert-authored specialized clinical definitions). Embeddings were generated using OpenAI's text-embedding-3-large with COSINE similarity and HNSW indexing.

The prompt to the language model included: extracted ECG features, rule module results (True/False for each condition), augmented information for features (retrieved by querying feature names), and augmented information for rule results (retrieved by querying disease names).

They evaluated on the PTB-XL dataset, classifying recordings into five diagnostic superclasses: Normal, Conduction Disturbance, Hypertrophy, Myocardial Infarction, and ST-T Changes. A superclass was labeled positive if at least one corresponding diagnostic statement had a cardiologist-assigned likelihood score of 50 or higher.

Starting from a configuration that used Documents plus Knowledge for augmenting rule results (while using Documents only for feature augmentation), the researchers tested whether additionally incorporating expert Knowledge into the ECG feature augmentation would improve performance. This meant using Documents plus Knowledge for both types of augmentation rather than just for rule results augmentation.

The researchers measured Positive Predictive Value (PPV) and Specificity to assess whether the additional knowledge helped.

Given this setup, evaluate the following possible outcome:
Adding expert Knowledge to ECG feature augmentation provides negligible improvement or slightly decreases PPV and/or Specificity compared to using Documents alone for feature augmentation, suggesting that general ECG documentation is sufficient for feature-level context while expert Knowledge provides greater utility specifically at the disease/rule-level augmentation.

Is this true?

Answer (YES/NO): YES